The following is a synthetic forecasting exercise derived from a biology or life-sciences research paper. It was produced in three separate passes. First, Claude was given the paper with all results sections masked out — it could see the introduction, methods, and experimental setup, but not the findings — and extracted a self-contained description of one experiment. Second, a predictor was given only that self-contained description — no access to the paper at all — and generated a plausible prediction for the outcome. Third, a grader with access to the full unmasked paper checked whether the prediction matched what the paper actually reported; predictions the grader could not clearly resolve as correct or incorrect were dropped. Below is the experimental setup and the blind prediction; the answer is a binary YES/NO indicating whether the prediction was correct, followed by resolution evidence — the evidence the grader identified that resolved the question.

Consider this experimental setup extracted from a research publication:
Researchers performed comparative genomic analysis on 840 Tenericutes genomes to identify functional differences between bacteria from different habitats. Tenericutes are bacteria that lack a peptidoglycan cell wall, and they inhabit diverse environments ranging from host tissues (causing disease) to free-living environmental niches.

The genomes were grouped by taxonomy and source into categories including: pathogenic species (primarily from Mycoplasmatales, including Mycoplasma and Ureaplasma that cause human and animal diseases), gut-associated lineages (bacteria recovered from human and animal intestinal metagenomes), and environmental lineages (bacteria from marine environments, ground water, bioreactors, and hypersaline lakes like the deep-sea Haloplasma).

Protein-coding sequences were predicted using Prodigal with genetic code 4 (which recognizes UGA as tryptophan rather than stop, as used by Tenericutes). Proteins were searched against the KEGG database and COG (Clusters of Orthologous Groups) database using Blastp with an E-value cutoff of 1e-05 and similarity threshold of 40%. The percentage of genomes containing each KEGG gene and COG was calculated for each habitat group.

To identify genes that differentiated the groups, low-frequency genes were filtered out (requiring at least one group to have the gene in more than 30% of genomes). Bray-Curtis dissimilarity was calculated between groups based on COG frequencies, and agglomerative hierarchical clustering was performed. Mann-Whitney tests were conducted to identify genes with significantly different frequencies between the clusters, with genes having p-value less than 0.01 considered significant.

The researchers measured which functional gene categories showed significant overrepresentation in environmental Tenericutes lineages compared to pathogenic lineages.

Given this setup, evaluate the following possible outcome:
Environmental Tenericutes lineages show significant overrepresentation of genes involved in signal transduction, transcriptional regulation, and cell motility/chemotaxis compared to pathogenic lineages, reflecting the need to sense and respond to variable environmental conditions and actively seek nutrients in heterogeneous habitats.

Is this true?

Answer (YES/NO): NO